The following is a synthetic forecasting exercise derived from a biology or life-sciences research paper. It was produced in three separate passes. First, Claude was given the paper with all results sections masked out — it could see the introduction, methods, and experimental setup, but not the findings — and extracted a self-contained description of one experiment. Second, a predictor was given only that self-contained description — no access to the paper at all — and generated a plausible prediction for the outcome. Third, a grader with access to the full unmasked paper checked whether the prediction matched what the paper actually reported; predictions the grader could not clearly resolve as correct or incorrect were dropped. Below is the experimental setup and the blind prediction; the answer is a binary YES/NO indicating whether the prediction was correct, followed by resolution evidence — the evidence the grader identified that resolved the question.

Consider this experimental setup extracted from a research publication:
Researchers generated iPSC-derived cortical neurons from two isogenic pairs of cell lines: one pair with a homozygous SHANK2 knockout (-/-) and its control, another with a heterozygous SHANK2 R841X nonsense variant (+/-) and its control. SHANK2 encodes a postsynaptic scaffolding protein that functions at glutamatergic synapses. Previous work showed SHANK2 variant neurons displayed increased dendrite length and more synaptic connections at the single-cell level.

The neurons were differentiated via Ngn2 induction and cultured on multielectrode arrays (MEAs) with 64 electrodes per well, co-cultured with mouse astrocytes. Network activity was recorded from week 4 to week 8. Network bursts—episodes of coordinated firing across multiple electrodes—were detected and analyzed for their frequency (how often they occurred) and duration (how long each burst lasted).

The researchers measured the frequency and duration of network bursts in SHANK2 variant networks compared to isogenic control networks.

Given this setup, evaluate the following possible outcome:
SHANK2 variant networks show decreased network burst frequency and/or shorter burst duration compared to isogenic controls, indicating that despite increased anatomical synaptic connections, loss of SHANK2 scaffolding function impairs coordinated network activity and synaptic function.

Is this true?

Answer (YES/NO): NO